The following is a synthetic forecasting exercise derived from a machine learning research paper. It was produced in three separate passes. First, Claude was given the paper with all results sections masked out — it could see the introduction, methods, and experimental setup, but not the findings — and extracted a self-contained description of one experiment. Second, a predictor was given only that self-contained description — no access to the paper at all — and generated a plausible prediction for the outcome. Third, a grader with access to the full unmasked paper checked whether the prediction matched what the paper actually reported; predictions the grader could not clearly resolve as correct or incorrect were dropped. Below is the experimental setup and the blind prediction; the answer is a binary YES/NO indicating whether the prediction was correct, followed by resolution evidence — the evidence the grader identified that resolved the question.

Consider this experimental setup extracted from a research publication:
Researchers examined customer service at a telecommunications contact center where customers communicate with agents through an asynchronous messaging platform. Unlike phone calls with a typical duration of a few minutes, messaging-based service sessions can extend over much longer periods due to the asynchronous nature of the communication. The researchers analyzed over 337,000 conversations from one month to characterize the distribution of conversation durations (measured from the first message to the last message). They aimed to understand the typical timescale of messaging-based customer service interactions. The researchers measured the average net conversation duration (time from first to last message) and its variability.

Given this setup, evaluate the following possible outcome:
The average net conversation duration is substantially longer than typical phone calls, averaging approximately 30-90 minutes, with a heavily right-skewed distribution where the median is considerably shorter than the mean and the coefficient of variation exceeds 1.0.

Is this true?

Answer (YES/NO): YES